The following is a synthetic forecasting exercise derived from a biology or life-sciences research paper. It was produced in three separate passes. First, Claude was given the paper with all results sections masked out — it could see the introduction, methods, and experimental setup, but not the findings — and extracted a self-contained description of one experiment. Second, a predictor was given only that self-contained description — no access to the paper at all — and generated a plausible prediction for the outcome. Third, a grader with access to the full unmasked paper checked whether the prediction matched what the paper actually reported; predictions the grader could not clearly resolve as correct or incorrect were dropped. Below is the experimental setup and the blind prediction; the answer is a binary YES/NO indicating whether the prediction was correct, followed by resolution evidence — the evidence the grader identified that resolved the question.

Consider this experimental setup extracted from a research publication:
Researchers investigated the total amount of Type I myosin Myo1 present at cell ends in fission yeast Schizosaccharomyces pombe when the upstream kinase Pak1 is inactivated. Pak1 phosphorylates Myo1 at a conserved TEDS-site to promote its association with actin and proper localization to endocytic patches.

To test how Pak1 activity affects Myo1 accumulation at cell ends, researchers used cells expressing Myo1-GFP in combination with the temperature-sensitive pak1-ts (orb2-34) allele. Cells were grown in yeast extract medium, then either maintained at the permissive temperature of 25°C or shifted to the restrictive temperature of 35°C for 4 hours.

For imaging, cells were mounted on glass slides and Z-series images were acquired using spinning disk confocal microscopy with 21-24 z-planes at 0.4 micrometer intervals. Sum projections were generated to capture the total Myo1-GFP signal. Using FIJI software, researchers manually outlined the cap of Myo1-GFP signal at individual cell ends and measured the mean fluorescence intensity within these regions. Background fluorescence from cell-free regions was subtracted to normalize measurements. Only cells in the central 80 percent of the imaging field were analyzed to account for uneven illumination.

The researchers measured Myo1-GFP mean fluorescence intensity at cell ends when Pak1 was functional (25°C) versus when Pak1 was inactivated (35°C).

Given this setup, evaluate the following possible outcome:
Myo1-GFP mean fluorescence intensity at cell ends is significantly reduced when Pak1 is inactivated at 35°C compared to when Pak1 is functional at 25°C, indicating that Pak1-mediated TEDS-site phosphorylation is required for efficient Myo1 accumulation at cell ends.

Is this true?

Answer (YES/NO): YES